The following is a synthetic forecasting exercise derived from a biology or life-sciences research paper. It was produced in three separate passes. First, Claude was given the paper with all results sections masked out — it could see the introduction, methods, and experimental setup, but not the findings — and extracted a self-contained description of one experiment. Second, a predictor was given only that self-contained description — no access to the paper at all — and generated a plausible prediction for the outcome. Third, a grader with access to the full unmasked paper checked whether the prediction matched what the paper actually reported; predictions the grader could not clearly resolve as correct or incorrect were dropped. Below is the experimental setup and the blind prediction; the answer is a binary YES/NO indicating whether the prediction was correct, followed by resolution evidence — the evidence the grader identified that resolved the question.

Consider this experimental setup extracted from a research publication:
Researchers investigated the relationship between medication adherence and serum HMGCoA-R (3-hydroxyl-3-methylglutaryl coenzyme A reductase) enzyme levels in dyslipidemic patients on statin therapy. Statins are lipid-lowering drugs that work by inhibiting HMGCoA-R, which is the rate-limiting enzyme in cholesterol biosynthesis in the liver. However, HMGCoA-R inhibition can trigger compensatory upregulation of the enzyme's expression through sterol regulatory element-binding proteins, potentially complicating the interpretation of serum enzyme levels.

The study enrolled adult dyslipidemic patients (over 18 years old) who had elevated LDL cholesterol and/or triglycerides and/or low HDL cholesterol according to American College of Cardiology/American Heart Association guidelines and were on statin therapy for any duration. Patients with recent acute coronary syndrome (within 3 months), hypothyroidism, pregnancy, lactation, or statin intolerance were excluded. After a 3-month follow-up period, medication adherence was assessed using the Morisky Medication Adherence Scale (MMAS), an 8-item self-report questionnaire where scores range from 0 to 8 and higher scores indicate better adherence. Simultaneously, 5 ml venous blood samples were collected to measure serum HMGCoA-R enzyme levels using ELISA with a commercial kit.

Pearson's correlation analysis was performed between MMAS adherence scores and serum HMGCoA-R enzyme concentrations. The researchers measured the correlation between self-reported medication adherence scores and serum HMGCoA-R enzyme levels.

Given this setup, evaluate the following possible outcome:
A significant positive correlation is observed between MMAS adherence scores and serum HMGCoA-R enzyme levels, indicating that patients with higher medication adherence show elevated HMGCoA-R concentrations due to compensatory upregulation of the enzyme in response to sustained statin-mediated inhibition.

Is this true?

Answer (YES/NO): NO